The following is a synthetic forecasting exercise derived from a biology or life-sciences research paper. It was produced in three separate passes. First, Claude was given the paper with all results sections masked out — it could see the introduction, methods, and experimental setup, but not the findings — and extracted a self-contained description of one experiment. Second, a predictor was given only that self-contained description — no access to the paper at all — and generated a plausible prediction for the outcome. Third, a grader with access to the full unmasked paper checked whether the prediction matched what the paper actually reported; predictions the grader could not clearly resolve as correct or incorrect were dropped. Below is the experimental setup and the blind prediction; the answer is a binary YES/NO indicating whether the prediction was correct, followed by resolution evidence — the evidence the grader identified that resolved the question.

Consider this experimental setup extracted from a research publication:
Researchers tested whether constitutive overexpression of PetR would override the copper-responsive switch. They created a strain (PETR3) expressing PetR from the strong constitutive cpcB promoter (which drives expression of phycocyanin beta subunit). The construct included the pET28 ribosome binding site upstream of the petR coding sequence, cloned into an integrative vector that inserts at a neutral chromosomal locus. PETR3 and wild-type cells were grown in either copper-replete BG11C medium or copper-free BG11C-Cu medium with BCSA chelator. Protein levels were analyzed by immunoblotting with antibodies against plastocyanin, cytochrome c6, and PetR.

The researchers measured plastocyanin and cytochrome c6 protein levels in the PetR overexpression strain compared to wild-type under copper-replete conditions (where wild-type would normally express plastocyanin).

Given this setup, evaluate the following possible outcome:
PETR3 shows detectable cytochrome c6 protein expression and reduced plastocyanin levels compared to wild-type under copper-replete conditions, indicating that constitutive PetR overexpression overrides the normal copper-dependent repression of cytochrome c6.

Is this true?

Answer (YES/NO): NO